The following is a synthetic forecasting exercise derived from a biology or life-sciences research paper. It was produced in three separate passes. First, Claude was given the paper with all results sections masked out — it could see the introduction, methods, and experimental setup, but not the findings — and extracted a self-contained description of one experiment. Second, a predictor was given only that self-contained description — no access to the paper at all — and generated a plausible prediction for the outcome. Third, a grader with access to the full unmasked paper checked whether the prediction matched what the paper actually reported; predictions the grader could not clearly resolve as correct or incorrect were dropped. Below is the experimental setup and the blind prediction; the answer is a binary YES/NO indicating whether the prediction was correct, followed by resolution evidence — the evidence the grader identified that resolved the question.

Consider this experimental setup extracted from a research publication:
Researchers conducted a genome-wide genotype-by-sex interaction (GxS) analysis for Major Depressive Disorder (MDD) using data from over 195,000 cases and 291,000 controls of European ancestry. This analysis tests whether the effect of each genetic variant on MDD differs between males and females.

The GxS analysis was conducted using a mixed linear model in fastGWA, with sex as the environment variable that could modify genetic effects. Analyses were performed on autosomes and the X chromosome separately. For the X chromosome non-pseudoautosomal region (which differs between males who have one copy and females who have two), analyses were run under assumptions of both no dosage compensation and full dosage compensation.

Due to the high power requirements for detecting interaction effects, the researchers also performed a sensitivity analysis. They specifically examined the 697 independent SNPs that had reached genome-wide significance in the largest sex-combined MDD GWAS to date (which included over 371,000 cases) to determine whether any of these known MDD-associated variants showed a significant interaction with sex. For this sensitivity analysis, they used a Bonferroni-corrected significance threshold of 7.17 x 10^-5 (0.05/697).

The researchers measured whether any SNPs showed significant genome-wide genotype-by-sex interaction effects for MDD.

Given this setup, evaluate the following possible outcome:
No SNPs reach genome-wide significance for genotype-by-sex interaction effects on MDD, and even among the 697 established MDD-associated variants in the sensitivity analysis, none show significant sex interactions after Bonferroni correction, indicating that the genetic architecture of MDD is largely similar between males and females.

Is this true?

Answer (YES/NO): YES